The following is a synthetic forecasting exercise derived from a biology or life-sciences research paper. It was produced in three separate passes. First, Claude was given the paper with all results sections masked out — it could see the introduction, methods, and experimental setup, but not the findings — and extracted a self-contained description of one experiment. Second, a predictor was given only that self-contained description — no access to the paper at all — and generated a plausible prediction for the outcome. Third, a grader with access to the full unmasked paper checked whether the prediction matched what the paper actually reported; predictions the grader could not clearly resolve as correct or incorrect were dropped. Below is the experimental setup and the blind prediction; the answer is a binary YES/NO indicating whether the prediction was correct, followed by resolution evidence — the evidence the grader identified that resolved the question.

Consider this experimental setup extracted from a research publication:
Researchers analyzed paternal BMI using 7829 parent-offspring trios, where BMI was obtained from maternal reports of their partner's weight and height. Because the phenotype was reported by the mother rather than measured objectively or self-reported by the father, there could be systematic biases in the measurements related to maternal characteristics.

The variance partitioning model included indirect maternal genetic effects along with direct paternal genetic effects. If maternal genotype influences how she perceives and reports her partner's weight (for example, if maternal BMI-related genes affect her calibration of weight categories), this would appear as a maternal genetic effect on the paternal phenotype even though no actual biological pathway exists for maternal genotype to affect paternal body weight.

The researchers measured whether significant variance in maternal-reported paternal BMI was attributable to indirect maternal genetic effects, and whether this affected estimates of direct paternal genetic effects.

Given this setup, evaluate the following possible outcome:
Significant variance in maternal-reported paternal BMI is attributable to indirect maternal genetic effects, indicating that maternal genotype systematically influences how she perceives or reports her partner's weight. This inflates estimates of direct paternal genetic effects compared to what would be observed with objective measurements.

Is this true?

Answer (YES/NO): NO